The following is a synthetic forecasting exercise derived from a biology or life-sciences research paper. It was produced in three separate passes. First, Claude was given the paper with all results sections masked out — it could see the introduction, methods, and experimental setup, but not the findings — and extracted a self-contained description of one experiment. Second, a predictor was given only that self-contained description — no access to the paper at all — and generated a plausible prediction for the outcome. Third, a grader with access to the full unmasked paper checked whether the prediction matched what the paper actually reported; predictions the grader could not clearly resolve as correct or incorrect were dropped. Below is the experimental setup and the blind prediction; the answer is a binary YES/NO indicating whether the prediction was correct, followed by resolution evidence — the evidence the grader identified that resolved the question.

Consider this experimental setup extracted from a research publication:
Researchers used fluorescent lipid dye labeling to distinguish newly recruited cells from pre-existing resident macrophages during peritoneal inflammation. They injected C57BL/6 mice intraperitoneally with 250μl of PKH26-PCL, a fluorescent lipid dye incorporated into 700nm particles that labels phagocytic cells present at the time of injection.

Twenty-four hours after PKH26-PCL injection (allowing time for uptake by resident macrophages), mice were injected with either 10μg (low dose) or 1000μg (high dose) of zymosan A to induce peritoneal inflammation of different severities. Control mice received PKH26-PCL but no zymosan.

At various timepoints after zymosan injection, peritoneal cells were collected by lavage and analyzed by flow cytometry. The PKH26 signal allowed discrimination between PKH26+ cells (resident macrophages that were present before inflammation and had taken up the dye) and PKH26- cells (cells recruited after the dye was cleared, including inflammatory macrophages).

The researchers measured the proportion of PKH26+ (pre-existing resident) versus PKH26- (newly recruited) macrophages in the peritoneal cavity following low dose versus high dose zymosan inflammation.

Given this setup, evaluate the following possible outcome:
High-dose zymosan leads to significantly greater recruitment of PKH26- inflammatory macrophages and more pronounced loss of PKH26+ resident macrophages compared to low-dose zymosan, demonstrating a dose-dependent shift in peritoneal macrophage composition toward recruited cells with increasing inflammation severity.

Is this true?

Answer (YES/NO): YES